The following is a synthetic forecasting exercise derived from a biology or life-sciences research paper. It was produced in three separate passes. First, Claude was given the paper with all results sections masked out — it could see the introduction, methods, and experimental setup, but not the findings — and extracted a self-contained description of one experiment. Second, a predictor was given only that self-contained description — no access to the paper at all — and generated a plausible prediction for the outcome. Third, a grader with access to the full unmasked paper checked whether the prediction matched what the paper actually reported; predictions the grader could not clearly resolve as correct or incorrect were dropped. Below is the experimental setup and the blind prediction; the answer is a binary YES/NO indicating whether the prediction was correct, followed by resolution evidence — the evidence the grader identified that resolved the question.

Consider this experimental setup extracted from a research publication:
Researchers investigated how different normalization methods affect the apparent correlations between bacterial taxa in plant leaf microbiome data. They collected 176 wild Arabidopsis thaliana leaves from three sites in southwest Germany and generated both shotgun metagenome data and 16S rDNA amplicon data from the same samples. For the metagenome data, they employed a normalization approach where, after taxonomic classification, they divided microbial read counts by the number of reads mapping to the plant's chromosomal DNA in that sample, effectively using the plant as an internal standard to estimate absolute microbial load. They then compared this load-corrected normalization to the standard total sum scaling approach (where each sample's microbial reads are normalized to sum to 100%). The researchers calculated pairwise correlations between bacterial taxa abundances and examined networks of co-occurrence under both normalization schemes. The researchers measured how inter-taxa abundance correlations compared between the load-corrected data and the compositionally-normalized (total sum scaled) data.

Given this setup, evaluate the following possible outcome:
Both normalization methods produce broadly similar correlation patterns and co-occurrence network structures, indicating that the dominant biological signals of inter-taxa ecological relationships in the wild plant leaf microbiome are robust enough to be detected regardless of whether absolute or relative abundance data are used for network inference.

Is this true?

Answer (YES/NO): NO